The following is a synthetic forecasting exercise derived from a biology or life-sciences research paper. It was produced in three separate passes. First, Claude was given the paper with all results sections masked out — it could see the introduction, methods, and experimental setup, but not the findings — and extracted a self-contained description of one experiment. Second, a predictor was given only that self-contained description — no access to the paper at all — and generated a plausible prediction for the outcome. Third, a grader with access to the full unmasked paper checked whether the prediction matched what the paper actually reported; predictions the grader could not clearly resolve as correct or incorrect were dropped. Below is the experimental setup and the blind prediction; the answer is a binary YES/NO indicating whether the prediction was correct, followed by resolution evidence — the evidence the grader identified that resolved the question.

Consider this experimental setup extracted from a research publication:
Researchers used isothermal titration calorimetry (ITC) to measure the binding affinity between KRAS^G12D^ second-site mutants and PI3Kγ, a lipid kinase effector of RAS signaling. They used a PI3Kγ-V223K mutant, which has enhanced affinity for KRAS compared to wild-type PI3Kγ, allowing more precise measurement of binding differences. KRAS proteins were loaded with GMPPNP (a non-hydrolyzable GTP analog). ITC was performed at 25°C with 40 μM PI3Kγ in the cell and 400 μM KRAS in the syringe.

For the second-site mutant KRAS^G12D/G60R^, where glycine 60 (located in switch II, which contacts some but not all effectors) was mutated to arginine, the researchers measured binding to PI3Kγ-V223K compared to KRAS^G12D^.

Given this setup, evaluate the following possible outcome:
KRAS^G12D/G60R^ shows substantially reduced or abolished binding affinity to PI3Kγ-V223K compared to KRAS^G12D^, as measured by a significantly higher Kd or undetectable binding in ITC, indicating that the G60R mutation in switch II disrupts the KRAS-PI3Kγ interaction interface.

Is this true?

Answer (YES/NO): YES